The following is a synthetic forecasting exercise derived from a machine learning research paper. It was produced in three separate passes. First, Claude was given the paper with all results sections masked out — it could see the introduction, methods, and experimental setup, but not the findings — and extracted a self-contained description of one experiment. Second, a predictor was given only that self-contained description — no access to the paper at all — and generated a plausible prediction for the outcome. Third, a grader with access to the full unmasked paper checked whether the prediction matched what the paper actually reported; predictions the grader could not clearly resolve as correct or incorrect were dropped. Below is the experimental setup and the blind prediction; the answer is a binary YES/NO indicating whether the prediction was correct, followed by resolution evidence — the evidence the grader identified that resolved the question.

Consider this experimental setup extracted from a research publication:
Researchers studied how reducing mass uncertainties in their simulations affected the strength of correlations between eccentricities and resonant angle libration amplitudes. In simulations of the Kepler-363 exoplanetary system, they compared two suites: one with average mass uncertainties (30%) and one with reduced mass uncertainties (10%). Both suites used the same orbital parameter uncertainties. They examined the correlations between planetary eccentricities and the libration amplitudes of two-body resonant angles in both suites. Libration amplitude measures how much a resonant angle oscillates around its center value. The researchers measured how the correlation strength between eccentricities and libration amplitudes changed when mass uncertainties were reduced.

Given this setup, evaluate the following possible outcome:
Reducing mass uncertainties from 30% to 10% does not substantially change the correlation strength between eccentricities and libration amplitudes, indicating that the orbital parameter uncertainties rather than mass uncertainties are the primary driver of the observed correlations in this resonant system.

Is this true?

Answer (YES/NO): NO